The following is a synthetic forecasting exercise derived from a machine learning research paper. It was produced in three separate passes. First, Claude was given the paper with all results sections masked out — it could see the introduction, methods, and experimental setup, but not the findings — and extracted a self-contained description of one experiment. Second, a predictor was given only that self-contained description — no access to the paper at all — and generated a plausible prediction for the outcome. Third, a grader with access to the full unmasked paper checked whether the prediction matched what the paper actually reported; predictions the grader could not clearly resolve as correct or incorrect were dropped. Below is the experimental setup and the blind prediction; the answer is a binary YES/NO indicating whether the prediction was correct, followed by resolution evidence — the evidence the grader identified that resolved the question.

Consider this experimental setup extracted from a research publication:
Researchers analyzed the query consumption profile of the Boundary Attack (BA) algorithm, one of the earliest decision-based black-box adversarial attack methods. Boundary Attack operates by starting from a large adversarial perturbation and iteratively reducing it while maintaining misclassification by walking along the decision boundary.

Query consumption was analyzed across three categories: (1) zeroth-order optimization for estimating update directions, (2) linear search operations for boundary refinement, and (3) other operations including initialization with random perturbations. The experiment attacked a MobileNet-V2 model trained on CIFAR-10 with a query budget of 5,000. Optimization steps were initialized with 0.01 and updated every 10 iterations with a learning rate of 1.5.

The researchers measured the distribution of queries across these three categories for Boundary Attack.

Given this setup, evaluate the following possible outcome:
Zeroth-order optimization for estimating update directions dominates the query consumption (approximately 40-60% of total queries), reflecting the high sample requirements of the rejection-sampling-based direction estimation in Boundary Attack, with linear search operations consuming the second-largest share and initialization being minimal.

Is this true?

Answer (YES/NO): NO